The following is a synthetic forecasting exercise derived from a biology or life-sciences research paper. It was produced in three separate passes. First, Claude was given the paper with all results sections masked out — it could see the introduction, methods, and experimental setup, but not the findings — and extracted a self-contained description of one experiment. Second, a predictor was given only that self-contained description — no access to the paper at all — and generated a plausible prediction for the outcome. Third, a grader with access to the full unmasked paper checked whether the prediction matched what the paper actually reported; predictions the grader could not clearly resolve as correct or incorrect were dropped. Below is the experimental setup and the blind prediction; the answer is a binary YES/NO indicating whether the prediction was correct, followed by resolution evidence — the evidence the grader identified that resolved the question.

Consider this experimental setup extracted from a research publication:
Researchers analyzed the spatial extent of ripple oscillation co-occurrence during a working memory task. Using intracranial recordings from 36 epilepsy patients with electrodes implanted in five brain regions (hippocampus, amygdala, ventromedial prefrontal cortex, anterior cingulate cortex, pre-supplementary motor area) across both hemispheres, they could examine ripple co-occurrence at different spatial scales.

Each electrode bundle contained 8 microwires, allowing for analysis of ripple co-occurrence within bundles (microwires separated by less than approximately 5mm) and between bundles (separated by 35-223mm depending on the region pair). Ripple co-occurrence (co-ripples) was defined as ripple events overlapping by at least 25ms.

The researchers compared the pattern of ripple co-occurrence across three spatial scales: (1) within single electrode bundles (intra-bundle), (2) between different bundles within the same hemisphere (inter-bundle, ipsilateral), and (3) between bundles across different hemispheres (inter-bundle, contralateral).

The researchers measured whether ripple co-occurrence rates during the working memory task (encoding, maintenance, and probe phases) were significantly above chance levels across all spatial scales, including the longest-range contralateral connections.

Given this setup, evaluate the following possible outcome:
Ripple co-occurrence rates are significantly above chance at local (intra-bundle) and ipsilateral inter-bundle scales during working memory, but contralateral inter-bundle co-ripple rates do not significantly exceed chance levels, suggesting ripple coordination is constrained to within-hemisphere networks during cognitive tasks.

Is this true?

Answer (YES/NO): NO